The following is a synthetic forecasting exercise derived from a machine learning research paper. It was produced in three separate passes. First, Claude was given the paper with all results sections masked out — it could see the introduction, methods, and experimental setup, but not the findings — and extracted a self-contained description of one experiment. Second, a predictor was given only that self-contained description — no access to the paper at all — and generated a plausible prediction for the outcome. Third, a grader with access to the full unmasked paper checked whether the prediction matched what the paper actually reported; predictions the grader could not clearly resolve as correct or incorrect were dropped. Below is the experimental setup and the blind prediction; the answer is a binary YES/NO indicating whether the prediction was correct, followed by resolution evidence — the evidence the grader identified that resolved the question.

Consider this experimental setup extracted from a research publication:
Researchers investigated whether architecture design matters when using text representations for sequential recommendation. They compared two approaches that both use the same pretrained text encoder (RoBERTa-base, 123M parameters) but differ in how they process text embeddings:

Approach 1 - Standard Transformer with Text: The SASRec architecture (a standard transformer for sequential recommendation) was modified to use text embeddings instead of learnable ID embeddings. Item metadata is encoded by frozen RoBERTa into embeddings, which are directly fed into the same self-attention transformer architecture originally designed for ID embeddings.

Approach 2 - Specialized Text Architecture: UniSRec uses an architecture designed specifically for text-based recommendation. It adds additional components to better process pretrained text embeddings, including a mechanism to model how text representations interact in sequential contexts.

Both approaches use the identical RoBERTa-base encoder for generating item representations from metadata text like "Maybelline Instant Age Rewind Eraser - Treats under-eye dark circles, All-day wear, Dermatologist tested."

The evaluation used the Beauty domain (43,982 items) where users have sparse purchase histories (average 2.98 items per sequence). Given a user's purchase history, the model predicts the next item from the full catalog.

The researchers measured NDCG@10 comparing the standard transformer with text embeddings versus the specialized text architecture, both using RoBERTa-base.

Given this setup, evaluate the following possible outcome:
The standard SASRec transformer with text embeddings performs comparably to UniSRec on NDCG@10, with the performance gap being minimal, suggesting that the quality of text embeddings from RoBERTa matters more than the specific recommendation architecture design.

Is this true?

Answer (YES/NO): NO